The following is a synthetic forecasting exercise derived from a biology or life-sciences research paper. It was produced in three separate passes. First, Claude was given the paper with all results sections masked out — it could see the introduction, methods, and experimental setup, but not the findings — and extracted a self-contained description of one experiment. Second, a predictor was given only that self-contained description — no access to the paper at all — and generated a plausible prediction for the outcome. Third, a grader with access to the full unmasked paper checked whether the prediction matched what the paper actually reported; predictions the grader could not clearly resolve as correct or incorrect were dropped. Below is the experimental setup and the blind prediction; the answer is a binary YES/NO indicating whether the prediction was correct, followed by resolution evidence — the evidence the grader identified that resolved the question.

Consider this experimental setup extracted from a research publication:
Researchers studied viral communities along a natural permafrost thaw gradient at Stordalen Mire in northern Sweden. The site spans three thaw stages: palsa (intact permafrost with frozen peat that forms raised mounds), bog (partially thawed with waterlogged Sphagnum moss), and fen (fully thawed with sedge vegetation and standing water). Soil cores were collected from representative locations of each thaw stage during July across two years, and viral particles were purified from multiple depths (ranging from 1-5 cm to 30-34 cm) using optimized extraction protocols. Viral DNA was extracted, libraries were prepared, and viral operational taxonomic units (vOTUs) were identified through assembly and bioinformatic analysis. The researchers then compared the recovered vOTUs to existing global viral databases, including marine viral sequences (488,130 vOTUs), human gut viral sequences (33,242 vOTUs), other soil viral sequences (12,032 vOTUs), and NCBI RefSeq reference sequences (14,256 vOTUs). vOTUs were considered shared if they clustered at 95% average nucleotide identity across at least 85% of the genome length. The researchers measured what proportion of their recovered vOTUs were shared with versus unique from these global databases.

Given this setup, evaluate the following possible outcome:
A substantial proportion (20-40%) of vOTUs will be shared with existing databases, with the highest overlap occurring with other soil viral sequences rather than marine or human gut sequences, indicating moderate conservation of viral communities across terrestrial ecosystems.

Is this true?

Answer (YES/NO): NO